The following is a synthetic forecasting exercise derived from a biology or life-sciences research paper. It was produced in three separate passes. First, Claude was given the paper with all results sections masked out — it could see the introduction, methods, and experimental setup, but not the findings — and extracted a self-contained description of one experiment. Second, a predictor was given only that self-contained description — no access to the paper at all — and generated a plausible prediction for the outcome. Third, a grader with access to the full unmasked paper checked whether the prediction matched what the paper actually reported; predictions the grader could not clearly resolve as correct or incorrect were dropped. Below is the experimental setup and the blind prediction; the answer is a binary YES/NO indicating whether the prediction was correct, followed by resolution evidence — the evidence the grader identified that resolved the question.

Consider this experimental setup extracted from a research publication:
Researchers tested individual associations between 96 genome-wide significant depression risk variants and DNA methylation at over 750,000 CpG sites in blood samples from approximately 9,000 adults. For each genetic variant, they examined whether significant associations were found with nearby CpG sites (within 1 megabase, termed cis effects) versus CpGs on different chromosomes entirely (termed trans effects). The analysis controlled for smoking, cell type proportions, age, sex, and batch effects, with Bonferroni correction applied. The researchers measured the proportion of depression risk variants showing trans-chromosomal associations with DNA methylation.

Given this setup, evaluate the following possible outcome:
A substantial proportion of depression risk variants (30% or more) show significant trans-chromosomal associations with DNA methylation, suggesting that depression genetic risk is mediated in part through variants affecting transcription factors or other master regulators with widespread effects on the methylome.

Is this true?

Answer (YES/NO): YES